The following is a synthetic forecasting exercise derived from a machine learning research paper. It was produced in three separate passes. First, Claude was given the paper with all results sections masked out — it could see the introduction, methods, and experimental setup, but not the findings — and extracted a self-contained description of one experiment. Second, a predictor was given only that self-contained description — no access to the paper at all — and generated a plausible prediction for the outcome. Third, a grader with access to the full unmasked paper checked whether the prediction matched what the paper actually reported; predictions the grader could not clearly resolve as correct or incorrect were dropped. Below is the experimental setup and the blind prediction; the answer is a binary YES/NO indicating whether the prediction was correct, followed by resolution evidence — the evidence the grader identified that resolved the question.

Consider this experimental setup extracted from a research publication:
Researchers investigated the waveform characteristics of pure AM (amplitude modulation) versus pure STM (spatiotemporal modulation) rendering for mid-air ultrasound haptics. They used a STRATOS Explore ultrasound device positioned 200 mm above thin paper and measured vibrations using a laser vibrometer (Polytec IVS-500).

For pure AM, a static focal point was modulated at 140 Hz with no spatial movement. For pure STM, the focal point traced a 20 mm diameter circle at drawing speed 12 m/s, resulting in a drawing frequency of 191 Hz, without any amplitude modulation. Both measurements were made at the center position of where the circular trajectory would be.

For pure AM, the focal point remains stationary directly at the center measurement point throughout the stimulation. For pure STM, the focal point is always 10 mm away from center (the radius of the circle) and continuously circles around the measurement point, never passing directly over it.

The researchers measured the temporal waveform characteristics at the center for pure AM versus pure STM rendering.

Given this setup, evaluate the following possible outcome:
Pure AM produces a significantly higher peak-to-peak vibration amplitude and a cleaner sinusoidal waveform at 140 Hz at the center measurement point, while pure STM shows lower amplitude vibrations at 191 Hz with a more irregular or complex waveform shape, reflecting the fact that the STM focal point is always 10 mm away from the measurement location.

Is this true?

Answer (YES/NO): NO